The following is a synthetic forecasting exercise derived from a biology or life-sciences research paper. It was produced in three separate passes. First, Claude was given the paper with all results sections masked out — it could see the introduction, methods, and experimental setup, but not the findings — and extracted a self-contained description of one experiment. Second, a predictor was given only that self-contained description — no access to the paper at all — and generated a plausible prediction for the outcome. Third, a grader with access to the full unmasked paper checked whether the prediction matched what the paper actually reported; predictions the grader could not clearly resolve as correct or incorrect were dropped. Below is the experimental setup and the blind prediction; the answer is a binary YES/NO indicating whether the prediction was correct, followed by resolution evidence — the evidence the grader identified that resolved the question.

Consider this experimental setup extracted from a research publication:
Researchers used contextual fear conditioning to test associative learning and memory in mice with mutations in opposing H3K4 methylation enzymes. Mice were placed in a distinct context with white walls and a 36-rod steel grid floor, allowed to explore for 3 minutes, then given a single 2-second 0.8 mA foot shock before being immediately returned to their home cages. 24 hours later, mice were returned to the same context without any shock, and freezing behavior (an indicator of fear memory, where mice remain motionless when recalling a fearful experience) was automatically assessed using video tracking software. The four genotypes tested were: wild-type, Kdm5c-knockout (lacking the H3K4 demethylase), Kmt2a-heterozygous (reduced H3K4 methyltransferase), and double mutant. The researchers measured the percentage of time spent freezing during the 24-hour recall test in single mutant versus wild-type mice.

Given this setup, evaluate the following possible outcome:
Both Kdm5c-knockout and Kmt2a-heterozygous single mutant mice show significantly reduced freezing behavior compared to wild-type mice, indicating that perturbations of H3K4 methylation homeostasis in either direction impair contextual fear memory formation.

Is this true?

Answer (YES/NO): NO